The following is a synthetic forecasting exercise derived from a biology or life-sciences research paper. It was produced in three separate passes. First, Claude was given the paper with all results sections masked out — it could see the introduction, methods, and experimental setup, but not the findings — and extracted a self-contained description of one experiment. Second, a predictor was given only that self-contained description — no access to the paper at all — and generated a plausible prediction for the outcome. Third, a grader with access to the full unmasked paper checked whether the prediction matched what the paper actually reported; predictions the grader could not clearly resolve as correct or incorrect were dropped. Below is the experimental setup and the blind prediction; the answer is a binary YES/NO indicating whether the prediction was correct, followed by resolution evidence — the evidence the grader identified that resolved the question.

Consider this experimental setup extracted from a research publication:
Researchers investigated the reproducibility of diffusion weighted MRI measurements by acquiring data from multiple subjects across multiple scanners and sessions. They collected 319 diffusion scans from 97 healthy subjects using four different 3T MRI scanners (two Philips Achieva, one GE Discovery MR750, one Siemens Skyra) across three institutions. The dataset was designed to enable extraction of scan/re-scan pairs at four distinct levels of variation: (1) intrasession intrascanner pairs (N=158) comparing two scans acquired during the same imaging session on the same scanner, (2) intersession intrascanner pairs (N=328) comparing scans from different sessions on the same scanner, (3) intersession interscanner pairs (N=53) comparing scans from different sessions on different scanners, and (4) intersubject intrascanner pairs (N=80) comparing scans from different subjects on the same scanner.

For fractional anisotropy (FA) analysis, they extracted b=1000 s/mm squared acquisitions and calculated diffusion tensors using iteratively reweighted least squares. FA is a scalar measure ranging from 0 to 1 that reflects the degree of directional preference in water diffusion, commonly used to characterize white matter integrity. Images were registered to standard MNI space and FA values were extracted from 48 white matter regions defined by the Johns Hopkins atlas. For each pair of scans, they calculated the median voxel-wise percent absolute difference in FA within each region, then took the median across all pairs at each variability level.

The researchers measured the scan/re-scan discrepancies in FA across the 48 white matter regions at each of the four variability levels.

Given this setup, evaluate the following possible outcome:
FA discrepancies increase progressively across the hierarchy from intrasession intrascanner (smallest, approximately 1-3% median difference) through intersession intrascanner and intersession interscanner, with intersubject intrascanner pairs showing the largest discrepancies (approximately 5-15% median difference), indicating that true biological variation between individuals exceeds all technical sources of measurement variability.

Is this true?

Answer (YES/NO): NO